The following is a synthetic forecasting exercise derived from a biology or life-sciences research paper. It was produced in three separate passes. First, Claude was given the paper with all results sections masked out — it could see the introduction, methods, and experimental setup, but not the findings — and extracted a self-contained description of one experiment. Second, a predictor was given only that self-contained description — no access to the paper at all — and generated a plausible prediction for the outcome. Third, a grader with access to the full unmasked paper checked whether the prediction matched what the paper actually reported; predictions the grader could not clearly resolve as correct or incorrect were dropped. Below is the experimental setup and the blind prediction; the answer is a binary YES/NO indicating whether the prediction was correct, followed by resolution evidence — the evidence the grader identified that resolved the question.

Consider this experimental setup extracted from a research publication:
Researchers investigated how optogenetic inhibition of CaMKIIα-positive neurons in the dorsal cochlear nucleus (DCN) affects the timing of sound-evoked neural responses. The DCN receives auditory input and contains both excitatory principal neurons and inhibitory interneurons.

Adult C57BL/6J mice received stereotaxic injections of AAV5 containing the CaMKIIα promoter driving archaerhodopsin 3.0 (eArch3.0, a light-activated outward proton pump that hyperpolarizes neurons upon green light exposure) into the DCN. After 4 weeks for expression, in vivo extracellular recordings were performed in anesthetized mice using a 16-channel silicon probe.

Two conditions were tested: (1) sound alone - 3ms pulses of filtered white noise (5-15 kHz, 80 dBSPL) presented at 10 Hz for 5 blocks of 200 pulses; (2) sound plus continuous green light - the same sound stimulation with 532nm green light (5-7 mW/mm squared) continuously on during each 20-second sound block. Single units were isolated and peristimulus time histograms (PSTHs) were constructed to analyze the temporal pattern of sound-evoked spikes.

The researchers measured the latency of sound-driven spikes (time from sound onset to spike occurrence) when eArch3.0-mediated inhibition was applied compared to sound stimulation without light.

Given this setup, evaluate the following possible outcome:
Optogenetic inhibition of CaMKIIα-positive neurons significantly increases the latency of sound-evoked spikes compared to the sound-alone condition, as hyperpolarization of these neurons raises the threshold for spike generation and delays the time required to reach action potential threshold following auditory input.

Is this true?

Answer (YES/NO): YES